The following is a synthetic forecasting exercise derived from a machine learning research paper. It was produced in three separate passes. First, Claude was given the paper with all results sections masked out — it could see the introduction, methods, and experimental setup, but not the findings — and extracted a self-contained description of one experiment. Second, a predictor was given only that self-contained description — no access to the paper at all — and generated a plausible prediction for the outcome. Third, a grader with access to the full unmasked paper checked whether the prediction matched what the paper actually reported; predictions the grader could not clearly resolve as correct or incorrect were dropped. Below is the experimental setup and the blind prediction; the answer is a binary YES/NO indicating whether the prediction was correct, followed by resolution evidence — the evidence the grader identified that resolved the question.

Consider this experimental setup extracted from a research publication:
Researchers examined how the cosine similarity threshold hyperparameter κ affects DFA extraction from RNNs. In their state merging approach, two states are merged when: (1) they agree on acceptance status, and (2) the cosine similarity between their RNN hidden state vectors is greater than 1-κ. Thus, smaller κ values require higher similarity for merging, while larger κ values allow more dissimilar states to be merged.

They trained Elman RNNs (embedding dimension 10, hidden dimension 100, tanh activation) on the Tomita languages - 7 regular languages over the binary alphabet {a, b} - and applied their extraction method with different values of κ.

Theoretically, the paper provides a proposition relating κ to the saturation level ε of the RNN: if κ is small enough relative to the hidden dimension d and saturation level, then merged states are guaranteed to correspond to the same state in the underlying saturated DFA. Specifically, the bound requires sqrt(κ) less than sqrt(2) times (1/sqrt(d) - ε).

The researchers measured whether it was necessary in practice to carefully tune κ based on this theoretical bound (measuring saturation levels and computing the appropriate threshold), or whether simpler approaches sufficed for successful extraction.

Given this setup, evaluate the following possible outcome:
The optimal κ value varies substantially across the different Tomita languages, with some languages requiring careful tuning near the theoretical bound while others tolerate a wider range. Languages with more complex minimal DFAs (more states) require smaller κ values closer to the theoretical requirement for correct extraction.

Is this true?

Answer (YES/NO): NO